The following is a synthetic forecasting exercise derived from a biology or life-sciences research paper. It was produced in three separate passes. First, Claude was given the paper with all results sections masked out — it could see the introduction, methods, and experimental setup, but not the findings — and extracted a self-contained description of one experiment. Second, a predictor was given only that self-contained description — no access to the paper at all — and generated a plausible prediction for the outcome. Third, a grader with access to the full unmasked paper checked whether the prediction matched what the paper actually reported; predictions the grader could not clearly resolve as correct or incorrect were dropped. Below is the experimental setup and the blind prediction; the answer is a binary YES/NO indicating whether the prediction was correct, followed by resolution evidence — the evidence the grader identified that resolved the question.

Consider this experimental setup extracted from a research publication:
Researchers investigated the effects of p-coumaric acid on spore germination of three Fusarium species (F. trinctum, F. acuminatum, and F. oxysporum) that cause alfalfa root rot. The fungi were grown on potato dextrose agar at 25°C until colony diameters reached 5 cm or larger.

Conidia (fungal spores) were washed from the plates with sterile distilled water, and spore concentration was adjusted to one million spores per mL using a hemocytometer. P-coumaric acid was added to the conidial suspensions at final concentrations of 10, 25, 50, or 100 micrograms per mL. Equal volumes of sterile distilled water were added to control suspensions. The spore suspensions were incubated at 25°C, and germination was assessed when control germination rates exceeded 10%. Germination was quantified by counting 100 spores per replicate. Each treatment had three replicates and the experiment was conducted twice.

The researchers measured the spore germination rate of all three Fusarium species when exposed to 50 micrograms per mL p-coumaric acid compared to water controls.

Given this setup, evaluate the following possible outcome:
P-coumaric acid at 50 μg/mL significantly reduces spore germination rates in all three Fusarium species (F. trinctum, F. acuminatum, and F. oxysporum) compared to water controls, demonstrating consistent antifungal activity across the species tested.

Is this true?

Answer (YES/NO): NO